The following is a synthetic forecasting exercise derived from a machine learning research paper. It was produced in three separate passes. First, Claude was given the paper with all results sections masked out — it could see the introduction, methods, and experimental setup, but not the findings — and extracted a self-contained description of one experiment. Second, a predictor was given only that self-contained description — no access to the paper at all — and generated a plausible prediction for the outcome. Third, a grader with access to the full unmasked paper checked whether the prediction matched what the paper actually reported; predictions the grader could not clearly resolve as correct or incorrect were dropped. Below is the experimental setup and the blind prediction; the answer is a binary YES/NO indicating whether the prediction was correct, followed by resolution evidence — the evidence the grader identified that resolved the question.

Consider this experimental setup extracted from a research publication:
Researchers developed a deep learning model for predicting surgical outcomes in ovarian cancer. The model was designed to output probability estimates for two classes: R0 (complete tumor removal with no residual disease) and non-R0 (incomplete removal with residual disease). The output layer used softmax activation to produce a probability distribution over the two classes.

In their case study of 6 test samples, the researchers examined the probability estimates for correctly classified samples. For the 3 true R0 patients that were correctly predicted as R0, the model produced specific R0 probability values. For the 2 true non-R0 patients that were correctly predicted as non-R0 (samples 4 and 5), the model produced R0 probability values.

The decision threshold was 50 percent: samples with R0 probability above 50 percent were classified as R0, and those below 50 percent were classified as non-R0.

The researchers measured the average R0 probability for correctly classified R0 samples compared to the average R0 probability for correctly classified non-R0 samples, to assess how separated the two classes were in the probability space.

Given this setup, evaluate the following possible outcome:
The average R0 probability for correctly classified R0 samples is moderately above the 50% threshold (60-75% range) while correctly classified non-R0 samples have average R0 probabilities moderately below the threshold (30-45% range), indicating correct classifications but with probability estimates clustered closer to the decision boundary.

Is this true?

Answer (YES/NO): NO